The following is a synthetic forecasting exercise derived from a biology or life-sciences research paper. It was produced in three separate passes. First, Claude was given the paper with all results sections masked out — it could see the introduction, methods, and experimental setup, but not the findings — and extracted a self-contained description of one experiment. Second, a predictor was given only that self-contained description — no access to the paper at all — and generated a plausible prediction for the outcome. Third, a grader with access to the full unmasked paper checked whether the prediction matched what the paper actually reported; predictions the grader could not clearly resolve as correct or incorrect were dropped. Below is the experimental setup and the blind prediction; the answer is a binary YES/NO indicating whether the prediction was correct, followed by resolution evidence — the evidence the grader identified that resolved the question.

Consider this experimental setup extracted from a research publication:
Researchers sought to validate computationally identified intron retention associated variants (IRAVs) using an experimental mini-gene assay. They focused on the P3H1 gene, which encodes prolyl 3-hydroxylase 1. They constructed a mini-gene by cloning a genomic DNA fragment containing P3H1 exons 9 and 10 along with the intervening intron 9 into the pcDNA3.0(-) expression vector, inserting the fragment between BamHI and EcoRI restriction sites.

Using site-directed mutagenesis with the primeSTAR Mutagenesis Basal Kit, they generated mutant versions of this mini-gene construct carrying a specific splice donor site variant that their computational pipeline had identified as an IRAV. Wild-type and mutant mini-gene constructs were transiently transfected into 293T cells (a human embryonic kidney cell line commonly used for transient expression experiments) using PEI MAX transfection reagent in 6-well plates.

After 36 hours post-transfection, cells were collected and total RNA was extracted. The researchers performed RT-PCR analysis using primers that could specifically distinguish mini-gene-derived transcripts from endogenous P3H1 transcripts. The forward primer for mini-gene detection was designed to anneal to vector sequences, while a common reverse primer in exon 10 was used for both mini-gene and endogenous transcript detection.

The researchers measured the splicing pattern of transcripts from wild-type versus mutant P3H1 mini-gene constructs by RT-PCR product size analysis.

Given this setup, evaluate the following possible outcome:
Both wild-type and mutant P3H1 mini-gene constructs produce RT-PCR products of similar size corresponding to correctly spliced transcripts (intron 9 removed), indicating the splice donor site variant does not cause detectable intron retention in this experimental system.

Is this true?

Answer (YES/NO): NO